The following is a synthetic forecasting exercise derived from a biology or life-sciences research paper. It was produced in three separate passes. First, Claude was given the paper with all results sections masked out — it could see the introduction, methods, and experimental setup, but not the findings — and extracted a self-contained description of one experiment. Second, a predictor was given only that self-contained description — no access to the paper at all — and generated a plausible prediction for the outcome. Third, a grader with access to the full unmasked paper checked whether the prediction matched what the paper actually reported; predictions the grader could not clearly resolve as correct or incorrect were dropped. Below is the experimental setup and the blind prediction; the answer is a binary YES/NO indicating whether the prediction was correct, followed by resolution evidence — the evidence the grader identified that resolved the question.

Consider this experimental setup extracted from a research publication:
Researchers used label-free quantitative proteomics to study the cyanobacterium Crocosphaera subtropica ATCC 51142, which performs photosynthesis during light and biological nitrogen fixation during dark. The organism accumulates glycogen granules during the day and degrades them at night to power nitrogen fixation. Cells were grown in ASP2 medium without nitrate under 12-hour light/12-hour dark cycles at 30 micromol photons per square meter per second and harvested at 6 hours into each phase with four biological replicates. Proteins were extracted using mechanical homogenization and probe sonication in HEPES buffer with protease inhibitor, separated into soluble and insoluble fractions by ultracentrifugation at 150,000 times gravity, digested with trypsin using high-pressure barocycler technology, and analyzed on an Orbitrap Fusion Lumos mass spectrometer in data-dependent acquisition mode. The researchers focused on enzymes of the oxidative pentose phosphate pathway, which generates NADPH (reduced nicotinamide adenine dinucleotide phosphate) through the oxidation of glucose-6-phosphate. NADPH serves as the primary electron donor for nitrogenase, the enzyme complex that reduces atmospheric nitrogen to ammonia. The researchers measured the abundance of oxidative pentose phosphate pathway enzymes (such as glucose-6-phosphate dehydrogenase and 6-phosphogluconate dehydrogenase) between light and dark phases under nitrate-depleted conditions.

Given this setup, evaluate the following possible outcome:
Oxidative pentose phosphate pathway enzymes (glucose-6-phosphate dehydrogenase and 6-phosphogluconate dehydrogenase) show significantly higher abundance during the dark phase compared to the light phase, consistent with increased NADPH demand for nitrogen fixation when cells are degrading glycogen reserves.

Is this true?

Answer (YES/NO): YES